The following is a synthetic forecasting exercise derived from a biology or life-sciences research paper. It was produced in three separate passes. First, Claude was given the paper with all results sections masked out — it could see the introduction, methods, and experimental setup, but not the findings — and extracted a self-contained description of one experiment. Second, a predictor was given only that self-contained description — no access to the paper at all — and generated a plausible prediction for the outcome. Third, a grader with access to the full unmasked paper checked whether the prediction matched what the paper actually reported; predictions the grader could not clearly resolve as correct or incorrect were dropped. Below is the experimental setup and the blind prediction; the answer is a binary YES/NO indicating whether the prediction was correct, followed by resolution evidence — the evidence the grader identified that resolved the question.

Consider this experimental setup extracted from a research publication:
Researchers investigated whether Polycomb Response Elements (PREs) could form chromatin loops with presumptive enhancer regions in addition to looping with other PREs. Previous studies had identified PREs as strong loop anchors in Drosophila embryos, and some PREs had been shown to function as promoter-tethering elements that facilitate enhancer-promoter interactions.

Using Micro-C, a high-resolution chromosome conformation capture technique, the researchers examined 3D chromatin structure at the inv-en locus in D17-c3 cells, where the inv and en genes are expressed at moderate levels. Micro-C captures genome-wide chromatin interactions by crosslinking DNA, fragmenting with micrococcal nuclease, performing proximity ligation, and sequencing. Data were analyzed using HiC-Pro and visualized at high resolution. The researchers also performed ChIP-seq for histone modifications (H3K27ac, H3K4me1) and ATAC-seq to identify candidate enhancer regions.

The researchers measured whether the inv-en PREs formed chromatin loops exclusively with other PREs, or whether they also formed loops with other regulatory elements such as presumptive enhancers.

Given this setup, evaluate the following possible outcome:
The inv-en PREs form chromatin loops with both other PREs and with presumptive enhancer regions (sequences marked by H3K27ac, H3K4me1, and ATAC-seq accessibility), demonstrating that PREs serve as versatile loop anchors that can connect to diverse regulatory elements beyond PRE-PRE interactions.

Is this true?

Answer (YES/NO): YES